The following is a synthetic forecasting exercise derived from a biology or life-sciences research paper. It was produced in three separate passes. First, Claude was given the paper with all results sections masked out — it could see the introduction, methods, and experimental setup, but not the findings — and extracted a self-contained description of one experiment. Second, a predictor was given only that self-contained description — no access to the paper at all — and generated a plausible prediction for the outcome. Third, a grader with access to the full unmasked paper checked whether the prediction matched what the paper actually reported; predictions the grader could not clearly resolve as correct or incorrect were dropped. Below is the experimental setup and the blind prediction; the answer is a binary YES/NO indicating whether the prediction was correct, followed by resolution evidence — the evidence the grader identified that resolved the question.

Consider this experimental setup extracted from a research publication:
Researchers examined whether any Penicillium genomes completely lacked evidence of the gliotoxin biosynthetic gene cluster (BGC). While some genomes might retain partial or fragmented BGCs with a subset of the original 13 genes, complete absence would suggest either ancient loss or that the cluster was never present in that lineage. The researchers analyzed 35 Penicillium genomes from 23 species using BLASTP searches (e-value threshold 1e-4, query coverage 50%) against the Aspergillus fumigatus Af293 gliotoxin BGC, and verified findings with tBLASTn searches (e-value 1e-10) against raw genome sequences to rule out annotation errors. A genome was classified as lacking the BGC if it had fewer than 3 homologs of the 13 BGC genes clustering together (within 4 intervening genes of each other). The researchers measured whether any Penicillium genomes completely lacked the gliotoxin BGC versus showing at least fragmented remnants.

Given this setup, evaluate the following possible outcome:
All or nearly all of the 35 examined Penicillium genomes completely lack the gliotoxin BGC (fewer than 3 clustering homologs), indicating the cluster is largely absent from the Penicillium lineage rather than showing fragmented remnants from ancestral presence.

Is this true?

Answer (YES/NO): NO